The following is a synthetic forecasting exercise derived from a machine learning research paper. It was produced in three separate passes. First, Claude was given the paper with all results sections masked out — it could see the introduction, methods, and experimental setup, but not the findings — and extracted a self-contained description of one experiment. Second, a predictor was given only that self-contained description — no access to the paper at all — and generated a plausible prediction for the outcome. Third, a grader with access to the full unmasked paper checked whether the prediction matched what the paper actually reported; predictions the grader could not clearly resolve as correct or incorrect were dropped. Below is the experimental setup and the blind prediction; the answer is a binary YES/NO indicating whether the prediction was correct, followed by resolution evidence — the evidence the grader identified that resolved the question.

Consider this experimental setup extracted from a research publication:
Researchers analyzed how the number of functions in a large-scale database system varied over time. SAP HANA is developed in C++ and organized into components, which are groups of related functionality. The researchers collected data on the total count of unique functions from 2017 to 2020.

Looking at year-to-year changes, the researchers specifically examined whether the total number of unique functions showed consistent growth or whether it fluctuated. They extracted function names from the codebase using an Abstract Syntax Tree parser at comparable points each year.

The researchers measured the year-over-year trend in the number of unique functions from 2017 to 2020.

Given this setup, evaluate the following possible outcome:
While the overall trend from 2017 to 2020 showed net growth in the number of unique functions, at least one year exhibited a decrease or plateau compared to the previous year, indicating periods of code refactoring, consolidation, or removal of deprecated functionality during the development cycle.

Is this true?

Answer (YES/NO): YES